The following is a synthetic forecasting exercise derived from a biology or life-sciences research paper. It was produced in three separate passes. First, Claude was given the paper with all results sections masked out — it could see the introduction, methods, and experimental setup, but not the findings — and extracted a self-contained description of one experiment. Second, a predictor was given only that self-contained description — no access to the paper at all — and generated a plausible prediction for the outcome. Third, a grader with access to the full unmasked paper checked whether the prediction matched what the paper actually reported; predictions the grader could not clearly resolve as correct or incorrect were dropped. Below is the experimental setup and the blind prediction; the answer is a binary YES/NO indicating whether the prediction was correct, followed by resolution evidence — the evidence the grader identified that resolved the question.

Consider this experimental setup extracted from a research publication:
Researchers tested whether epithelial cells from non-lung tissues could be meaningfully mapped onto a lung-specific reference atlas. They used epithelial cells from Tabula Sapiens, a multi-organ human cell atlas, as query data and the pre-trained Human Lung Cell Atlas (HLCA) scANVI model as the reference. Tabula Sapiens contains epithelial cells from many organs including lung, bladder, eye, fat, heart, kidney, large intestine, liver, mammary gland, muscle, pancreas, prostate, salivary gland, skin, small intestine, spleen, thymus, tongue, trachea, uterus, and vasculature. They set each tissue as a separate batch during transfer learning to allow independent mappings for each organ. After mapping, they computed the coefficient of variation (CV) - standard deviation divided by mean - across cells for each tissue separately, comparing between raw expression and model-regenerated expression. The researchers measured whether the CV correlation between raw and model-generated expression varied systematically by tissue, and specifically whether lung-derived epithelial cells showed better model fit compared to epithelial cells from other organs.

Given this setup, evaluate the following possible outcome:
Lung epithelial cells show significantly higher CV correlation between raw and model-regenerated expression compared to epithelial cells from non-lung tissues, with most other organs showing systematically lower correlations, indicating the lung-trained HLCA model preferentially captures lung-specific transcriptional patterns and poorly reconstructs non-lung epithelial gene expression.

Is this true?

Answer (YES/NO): YES